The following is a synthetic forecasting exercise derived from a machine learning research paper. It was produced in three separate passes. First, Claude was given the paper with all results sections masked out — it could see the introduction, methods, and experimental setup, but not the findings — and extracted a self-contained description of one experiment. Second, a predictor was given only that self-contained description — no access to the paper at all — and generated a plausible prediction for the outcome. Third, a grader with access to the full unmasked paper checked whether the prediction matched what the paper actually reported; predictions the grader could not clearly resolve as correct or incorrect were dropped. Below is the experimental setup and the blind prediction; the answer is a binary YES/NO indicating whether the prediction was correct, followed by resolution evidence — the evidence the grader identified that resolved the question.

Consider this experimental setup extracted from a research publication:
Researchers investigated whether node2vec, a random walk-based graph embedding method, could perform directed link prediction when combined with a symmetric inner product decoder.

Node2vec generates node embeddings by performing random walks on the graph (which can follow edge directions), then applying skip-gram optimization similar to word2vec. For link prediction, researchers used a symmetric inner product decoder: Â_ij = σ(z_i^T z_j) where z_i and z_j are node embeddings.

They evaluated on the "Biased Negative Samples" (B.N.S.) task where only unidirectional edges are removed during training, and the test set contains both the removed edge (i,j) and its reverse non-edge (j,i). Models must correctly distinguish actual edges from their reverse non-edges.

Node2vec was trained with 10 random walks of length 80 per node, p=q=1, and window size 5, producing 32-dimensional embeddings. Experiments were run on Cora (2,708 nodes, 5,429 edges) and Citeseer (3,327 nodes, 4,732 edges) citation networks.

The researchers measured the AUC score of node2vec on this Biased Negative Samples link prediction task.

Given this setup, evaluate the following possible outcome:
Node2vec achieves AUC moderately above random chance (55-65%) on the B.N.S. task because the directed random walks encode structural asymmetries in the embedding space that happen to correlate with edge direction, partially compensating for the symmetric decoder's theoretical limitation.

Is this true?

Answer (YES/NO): NO